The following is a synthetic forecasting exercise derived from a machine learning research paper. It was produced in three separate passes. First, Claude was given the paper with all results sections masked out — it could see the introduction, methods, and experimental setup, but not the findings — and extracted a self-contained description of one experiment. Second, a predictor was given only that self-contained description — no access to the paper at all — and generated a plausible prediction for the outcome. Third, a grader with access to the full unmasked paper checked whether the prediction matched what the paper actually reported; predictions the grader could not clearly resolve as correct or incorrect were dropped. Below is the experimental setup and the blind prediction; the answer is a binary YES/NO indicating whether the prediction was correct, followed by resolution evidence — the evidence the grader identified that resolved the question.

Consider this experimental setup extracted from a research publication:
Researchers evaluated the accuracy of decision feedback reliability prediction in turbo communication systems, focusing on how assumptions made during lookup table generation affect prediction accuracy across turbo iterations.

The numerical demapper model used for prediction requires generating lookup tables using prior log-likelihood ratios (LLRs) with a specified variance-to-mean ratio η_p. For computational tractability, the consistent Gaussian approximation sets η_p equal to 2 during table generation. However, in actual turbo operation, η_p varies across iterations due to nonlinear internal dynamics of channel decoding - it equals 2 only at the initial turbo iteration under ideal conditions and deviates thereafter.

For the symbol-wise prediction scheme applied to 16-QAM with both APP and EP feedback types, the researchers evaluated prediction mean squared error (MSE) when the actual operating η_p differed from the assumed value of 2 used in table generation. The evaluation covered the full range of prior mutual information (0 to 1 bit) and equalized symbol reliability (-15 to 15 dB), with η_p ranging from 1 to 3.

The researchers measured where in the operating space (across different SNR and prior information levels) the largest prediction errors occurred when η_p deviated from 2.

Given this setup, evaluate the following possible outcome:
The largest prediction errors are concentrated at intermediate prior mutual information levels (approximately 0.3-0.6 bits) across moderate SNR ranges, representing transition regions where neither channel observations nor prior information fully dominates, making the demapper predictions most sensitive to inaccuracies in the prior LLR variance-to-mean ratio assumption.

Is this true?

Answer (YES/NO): NO